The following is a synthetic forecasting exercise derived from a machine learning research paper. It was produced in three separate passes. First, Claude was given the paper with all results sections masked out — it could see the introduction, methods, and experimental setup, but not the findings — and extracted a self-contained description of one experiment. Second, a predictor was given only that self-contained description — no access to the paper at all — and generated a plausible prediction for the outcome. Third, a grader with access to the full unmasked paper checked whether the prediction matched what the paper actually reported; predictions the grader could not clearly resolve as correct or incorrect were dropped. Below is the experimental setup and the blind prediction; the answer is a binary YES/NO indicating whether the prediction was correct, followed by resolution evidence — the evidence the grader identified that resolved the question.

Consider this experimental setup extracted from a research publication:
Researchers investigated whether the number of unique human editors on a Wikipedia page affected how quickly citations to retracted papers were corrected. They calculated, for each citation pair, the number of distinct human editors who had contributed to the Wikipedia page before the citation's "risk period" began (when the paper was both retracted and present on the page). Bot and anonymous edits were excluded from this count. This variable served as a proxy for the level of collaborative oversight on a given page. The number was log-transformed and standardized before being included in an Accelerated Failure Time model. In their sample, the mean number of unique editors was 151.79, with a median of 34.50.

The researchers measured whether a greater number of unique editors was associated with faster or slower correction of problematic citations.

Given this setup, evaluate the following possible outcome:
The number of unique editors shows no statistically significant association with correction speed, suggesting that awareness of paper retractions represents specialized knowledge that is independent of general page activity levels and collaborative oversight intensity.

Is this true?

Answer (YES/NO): NO